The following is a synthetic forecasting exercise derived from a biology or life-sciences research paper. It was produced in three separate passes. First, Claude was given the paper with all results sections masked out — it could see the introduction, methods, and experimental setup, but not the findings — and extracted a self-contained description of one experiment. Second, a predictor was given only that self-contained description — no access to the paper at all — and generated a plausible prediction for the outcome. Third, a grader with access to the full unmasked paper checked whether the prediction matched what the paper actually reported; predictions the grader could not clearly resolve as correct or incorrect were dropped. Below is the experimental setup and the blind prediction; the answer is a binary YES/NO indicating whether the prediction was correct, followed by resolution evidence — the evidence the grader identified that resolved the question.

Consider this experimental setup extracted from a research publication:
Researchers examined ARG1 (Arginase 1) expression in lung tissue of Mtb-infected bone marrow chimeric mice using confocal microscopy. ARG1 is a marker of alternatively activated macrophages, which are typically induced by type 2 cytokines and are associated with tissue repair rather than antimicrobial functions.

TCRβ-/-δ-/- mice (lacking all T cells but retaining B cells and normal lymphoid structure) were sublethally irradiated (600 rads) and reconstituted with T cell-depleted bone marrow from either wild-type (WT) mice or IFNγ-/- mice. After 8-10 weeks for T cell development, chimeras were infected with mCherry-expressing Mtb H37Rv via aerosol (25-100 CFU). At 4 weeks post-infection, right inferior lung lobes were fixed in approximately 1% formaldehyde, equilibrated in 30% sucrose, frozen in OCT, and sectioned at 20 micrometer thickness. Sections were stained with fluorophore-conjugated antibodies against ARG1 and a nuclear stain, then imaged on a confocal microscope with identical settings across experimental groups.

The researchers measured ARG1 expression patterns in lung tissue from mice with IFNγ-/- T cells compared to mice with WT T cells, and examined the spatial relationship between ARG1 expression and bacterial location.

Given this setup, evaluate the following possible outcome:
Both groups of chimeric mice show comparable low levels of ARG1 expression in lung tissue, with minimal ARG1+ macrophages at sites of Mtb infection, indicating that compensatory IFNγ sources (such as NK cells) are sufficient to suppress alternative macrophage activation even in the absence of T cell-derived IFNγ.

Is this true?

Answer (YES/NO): NO